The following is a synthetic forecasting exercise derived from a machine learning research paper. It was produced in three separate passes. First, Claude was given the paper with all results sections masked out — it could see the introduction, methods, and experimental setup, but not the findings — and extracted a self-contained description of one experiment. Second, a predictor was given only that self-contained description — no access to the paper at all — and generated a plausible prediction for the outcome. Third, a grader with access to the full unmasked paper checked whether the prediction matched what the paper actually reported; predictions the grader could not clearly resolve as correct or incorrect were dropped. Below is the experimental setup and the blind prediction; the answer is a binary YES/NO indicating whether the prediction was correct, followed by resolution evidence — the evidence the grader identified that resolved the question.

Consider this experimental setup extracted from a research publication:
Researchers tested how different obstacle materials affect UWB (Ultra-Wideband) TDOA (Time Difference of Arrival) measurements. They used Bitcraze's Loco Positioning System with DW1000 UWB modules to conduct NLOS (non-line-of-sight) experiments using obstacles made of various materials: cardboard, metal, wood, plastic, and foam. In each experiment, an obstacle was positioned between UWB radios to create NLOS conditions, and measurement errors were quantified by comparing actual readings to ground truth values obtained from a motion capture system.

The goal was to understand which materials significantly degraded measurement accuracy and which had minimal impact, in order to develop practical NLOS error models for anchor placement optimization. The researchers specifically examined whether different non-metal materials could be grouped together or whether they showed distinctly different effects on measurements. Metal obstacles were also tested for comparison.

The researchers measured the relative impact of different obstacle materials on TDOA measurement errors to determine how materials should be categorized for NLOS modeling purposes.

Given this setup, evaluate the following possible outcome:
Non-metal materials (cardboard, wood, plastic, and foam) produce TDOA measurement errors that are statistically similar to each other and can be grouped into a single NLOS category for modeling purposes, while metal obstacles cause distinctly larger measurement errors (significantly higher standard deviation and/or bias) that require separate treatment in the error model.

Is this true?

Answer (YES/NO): NO